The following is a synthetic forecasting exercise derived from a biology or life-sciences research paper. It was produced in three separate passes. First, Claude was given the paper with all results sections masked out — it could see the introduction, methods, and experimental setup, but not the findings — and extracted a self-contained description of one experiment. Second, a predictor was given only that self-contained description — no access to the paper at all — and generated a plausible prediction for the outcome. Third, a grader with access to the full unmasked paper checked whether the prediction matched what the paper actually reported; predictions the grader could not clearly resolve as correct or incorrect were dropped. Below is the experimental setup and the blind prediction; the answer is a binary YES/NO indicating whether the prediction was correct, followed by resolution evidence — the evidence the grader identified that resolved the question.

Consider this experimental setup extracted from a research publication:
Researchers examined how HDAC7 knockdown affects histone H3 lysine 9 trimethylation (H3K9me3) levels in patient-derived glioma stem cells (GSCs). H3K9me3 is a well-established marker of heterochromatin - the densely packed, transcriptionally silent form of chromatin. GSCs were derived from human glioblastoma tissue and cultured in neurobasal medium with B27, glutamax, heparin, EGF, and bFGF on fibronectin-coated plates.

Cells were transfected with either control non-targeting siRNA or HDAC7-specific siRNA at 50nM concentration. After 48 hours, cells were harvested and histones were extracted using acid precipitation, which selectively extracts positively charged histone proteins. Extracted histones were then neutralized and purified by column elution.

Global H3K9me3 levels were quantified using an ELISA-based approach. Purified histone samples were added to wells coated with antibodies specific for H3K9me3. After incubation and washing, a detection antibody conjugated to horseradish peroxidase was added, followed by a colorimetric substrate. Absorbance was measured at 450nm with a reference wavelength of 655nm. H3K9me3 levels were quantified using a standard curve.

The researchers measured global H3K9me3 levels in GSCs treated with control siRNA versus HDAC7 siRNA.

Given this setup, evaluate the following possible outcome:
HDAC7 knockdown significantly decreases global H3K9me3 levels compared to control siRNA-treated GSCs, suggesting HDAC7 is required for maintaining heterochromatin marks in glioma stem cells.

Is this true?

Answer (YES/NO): NO